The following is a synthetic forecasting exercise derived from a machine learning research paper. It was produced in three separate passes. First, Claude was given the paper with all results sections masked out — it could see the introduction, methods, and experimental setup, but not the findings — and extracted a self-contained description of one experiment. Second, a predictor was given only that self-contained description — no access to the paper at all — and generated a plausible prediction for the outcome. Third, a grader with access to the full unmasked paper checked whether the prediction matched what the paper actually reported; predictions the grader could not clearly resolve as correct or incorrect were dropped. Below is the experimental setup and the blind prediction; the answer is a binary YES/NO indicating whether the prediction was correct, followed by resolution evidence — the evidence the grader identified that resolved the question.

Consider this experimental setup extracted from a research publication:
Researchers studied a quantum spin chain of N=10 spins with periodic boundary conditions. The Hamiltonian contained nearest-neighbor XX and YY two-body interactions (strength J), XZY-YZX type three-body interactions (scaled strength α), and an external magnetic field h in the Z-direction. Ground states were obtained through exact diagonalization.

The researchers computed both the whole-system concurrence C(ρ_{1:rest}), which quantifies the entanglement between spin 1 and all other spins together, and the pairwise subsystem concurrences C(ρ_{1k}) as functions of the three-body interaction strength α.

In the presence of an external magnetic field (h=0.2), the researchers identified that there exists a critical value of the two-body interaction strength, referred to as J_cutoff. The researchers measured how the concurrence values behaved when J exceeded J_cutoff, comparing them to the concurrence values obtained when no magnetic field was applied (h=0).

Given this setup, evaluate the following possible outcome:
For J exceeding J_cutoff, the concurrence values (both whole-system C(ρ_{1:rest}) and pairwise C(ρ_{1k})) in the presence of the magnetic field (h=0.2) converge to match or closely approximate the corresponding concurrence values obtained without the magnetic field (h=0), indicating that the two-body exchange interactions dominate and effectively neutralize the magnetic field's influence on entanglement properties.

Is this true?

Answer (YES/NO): YES